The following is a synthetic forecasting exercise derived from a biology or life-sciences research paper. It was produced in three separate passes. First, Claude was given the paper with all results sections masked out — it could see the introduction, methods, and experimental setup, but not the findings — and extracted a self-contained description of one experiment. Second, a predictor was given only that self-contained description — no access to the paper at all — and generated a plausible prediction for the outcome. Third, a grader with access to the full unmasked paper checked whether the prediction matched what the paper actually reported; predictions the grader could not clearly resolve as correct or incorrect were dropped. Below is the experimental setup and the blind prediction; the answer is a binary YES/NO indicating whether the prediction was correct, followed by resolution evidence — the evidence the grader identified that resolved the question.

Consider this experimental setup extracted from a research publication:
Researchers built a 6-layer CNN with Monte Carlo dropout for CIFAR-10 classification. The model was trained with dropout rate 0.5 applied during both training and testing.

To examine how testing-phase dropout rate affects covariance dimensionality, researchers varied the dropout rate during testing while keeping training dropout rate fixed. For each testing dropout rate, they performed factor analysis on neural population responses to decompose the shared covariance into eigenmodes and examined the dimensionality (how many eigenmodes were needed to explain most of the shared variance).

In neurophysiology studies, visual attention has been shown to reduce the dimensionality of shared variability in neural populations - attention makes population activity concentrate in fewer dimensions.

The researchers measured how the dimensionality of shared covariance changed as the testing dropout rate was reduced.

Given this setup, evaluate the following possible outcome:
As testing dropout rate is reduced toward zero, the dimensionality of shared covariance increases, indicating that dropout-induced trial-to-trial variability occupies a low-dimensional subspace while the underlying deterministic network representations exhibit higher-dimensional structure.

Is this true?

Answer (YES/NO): YES